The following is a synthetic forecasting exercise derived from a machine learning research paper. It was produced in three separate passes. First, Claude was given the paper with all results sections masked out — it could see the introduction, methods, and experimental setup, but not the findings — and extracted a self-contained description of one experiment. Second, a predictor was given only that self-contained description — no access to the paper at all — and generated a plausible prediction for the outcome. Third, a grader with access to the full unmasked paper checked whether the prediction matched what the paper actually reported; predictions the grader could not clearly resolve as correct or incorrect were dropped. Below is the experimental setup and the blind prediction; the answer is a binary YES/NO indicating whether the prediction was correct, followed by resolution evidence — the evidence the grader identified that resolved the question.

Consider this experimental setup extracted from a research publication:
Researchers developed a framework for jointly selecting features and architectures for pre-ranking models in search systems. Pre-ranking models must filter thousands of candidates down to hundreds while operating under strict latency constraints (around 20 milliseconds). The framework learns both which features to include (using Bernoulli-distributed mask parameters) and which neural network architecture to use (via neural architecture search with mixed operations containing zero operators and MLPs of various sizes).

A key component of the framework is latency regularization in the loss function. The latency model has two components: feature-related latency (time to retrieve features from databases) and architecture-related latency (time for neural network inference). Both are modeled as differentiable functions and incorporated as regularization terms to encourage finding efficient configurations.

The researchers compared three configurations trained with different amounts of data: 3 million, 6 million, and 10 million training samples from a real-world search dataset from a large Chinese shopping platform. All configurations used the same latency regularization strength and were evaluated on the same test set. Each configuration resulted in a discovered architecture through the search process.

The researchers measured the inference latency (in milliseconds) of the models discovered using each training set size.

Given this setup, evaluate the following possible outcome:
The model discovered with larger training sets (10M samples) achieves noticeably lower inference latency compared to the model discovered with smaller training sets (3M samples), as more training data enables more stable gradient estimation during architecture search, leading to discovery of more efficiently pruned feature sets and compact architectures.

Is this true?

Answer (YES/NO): NO